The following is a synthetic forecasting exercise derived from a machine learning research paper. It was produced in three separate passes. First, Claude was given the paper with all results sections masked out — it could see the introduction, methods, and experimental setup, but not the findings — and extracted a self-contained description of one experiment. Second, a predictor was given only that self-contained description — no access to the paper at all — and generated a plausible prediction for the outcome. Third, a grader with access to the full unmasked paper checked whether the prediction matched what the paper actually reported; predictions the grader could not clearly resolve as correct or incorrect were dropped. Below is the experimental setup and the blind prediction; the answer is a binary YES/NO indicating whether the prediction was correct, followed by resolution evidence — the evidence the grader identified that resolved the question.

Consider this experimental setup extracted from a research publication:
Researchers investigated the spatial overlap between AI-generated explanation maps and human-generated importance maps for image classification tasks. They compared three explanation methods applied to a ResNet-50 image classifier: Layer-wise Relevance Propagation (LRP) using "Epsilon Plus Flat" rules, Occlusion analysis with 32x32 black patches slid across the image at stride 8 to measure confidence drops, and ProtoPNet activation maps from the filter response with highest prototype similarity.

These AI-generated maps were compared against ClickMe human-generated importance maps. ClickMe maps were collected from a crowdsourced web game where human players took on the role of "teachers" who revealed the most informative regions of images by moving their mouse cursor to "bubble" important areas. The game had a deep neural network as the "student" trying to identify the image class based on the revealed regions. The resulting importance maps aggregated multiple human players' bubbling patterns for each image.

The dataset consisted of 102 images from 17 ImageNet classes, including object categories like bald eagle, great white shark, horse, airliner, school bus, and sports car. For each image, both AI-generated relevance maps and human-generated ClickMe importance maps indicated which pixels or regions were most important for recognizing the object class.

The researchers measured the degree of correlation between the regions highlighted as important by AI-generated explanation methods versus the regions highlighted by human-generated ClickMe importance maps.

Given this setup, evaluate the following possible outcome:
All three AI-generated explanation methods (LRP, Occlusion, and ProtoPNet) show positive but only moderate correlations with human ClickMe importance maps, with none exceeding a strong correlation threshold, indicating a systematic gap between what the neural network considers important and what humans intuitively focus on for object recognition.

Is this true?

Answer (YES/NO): NO